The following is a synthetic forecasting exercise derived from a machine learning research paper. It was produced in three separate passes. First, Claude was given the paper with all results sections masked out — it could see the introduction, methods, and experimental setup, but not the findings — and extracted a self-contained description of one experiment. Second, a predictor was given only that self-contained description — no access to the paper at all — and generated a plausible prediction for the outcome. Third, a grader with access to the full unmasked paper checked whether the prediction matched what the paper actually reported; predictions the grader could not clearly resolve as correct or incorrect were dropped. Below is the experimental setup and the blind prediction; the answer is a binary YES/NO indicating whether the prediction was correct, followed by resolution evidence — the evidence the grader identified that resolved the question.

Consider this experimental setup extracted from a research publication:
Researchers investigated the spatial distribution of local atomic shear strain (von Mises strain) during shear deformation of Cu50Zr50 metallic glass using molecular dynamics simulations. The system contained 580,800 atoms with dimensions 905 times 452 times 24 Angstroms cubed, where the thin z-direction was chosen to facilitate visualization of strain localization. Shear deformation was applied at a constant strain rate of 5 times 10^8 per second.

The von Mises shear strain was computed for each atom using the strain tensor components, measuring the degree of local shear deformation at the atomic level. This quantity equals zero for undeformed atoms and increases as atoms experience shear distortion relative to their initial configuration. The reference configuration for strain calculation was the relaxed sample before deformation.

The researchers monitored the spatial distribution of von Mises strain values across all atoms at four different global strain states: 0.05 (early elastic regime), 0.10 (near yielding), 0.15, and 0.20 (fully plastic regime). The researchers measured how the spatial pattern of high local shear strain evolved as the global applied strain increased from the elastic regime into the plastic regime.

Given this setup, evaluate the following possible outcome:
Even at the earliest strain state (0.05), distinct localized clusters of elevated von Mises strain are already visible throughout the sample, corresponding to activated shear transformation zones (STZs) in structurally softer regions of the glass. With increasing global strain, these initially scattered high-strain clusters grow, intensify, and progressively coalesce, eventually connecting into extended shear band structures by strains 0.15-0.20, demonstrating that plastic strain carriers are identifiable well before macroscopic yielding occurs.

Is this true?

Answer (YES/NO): NO